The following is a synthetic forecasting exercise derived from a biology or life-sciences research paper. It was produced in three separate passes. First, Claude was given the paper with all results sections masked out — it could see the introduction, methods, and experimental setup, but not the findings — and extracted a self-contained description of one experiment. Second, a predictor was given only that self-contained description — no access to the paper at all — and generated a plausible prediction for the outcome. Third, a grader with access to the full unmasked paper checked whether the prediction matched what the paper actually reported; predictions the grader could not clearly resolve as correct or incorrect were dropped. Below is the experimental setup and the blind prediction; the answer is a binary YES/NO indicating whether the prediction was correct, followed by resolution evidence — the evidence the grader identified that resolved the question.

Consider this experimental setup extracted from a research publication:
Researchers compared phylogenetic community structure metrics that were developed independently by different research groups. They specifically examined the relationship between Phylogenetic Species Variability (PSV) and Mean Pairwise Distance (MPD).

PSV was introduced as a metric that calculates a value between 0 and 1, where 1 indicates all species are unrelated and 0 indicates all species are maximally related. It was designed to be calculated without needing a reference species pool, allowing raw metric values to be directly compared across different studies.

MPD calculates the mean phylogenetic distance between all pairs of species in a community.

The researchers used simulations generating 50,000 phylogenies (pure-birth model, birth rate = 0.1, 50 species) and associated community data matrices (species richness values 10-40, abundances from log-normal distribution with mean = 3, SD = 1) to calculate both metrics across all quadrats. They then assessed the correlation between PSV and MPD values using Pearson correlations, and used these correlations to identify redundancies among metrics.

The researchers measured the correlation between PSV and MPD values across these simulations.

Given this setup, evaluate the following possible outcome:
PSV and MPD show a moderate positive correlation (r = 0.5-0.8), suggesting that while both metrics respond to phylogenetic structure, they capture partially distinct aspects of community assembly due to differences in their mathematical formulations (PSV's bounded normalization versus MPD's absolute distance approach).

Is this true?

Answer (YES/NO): NO